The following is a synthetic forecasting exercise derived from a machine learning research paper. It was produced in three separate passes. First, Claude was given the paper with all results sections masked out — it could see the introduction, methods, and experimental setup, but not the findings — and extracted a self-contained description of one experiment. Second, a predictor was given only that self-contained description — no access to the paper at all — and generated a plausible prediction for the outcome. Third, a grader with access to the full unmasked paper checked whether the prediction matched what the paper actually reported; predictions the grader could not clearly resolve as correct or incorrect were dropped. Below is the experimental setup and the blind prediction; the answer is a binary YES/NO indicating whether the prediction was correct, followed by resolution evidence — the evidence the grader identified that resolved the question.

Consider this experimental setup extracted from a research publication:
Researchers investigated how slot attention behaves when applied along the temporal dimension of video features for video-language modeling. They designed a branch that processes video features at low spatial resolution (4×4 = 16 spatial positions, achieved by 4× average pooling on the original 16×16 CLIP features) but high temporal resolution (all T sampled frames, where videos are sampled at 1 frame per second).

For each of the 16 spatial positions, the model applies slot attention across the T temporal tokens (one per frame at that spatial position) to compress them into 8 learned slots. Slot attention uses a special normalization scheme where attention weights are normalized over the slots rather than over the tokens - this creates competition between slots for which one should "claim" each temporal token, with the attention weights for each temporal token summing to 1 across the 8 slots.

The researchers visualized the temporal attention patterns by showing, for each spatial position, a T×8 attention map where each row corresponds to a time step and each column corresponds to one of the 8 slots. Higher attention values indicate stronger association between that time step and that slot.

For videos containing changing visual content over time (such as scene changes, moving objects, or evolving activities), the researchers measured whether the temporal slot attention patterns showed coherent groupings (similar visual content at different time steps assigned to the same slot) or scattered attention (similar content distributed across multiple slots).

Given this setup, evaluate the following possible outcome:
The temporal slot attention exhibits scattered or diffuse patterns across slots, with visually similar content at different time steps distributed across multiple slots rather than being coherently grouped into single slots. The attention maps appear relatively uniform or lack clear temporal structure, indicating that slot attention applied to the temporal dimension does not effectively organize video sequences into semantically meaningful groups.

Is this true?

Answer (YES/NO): NO